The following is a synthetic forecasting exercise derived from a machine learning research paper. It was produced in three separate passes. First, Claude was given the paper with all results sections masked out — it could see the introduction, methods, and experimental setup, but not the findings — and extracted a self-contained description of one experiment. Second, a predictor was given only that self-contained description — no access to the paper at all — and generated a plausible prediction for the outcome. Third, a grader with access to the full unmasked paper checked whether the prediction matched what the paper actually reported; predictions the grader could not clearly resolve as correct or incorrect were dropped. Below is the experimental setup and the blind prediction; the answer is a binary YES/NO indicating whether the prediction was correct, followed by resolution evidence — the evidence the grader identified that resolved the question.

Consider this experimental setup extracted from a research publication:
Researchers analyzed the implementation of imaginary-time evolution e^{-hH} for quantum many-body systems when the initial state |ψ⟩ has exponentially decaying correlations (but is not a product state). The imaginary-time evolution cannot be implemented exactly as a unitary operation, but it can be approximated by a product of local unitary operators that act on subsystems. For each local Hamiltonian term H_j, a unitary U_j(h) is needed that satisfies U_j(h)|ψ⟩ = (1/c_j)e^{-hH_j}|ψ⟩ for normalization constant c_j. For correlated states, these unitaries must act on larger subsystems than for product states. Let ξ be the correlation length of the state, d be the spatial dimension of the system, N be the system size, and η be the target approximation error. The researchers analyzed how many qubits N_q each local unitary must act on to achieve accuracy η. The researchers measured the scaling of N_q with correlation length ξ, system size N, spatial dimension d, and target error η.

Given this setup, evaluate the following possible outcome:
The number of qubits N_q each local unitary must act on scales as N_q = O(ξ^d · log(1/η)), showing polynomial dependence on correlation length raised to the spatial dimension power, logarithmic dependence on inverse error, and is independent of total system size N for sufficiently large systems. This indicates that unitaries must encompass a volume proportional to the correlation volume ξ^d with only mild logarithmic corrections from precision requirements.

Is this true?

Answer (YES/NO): NO